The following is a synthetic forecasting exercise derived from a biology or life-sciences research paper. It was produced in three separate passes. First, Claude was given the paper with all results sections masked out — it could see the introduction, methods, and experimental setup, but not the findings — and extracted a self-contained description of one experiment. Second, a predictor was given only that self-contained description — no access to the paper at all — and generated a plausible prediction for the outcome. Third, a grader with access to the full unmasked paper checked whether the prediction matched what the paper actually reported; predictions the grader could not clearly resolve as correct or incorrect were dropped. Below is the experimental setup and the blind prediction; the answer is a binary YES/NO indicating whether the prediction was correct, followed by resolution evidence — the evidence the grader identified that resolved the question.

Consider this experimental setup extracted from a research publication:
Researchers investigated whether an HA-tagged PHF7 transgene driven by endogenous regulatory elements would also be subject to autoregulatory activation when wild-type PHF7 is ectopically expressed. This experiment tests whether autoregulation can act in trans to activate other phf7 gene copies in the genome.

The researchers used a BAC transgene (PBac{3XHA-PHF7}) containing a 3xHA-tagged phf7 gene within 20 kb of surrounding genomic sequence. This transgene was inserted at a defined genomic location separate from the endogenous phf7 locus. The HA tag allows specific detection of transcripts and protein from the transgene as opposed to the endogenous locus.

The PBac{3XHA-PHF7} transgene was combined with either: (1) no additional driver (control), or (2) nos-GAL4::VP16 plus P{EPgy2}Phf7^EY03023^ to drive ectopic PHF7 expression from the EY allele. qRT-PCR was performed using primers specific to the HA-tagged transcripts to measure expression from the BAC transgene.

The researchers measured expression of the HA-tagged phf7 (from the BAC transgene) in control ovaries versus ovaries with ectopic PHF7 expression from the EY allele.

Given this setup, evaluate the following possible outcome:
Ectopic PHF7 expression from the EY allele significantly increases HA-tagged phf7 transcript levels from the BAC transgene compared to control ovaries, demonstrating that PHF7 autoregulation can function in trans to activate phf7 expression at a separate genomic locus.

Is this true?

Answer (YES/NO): YES